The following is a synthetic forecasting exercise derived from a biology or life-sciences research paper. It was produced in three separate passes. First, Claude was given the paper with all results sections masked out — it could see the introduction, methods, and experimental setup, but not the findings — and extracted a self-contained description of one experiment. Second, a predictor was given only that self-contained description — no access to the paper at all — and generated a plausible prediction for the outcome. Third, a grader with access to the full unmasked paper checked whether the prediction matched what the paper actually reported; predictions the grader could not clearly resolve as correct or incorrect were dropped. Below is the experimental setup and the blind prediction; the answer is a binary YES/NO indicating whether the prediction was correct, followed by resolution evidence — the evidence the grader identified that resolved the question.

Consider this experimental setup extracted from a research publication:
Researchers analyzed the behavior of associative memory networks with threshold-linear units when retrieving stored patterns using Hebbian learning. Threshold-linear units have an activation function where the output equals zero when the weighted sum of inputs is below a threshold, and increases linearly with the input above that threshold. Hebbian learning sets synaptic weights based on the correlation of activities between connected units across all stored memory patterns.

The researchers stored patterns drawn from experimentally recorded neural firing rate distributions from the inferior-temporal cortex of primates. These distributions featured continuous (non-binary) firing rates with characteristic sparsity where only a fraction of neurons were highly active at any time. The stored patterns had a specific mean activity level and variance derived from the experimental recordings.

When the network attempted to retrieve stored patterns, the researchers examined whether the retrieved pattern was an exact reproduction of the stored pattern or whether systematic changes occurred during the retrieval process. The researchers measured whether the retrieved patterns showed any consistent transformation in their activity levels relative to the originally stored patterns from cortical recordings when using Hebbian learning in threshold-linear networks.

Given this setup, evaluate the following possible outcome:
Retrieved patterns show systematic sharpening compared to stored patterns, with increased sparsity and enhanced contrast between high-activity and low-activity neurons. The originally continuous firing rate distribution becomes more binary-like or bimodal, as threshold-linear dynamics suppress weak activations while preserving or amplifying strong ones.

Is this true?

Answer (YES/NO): YES